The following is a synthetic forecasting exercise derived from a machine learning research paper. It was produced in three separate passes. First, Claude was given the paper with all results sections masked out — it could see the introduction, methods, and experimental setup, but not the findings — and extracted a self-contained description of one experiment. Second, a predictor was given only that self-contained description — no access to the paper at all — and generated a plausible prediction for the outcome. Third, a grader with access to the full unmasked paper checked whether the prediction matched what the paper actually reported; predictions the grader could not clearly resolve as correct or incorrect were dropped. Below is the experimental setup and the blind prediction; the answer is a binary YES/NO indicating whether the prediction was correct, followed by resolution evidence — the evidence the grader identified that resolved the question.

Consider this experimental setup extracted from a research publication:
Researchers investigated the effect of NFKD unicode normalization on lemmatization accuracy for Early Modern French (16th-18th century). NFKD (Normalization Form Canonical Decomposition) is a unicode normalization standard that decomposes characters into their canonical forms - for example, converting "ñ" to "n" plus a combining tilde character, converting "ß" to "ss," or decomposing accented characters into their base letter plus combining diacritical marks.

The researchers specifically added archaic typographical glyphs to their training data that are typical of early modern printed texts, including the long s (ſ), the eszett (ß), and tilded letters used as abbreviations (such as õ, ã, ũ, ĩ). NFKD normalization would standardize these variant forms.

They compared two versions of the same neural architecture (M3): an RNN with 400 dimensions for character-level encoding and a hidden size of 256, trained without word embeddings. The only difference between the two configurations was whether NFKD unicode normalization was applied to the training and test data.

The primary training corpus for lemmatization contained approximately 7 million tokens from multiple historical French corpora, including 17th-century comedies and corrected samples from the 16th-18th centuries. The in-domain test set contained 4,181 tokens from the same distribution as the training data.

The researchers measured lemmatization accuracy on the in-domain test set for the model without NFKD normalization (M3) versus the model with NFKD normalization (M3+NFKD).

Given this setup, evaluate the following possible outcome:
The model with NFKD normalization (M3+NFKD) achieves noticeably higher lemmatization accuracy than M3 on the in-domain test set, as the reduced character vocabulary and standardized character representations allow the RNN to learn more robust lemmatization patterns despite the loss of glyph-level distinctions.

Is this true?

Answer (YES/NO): NO